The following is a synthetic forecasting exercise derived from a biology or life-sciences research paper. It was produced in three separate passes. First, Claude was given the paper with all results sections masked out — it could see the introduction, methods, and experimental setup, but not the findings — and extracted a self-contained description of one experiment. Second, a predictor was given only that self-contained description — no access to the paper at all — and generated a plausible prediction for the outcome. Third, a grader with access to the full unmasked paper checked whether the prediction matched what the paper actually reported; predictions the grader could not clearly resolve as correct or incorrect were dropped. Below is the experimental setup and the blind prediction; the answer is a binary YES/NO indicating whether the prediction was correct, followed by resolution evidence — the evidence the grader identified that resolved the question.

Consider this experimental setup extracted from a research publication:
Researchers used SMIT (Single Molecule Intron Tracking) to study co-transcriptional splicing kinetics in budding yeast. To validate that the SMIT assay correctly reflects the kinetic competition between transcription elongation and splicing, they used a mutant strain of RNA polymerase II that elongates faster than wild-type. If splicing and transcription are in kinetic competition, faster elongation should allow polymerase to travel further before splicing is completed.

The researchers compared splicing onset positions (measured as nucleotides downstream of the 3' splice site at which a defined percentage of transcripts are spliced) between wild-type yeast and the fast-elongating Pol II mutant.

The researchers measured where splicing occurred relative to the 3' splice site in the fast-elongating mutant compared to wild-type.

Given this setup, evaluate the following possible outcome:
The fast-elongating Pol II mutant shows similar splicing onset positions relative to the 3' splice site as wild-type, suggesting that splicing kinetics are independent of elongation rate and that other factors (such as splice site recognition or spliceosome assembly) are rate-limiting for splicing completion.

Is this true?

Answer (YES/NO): NO